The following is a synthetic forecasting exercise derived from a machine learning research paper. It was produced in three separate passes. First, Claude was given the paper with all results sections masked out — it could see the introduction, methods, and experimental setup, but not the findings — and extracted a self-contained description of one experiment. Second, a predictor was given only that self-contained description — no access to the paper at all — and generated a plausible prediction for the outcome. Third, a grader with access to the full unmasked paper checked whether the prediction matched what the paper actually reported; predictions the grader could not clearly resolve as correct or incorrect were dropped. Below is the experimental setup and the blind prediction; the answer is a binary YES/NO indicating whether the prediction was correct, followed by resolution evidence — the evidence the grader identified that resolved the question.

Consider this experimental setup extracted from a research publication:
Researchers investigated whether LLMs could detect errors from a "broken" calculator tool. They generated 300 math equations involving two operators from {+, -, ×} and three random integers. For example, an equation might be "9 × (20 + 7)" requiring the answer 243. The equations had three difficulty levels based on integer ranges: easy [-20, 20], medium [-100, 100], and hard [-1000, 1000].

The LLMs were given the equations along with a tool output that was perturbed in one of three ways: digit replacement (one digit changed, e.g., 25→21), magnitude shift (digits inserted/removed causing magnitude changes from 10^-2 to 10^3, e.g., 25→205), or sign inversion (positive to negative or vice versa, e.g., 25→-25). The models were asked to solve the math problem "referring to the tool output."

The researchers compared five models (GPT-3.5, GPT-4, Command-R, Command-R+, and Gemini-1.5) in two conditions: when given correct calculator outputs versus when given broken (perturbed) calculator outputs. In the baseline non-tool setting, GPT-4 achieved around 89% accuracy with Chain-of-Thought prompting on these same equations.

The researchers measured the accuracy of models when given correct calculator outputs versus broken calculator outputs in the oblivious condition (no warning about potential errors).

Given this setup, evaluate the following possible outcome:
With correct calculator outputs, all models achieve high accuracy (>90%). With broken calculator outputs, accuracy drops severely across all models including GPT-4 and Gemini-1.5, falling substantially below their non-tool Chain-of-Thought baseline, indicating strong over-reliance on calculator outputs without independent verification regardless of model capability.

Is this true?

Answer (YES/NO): NO